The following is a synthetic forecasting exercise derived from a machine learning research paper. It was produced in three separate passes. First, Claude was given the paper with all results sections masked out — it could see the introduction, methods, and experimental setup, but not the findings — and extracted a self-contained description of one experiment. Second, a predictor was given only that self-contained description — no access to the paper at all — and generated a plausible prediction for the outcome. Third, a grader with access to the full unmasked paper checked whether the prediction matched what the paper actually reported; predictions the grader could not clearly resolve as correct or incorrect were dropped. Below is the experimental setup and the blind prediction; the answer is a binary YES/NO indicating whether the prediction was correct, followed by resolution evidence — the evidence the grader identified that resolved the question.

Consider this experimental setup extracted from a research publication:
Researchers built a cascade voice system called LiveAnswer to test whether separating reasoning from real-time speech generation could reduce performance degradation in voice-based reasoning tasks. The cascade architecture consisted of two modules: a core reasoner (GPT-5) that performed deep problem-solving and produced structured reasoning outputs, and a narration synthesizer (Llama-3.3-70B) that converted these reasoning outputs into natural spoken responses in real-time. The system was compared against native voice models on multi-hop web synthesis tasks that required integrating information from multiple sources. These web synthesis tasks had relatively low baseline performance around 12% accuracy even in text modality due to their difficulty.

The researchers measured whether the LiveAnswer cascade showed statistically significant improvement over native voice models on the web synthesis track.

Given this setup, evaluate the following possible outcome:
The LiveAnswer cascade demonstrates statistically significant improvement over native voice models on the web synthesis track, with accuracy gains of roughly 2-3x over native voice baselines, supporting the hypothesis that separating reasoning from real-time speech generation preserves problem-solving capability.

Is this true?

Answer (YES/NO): NO